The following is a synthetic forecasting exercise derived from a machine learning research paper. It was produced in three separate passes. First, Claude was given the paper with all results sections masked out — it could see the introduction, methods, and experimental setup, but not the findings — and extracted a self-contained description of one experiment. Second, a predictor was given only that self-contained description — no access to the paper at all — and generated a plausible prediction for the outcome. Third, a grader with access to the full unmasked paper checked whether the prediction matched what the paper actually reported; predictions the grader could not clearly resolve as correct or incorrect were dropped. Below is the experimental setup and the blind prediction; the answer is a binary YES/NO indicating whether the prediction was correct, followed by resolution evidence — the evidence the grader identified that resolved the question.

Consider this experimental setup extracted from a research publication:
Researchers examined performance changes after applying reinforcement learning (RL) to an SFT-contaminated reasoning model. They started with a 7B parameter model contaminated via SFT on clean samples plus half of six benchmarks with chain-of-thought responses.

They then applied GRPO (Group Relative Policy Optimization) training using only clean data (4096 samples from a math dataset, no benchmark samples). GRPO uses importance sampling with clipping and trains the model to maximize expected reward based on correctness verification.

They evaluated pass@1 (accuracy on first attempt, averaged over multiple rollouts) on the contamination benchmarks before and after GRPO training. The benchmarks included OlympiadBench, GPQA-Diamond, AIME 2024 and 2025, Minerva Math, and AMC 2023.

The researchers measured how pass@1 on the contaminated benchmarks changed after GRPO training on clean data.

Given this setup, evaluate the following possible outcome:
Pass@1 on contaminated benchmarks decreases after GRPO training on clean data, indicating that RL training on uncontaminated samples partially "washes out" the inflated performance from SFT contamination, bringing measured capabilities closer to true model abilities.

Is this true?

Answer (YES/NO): NO